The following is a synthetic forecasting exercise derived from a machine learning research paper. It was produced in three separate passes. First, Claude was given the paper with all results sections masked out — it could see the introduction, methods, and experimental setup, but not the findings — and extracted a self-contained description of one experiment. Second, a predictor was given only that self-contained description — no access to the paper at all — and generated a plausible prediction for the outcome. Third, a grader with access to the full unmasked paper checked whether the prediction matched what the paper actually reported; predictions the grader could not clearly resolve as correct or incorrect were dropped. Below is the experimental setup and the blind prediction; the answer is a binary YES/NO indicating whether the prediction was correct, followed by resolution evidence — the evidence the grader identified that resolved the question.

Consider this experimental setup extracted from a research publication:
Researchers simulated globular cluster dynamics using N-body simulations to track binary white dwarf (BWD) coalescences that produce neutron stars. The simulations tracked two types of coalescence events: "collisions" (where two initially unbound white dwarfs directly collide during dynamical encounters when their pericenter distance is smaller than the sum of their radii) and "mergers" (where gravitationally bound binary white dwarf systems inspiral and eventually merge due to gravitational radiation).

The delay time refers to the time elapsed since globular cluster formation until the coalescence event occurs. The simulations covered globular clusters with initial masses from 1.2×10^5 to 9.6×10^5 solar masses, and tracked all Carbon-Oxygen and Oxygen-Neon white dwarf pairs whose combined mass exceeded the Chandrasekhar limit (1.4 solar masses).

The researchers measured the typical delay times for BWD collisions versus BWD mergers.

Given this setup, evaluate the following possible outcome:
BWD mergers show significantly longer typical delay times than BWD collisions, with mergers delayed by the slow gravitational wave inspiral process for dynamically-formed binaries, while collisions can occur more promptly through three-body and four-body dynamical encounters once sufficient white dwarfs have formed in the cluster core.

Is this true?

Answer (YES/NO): NO